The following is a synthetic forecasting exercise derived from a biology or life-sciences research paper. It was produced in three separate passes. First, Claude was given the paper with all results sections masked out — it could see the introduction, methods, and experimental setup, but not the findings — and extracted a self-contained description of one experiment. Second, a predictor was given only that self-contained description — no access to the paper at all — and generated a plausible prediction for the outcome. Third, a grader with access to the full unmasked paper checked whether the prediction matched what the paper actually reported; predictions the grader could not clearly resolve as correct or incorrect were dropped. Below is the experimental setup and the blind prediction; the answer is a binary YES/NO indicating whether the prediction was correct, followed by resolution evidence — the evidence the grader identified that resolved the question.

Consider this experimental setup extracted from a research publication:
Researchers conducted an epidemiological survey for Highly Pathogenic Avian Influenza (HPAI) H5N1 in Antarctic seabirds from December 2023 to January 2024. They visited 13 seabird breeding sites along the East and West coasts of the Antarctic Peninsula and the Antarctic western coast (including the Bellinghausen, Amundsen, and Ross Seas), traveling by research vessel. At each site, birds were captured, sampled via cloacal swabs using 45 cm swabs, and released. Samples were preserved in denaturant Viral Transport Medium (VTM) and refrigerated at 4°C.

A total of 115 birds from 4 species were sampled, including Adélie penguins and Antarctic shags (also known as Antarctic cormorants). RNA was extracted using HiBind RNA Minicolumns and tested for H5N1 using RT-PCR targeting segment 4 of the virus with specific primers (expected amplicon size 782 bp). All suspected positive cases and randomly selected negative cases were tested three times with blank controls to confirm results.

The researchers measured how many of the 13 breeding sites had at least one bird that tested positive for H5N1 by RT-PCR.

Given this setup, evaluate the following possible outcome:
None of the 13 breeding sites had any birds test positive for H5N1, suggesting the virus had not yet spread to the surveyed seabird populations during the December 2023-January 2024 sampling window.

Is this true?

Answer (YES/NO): NO